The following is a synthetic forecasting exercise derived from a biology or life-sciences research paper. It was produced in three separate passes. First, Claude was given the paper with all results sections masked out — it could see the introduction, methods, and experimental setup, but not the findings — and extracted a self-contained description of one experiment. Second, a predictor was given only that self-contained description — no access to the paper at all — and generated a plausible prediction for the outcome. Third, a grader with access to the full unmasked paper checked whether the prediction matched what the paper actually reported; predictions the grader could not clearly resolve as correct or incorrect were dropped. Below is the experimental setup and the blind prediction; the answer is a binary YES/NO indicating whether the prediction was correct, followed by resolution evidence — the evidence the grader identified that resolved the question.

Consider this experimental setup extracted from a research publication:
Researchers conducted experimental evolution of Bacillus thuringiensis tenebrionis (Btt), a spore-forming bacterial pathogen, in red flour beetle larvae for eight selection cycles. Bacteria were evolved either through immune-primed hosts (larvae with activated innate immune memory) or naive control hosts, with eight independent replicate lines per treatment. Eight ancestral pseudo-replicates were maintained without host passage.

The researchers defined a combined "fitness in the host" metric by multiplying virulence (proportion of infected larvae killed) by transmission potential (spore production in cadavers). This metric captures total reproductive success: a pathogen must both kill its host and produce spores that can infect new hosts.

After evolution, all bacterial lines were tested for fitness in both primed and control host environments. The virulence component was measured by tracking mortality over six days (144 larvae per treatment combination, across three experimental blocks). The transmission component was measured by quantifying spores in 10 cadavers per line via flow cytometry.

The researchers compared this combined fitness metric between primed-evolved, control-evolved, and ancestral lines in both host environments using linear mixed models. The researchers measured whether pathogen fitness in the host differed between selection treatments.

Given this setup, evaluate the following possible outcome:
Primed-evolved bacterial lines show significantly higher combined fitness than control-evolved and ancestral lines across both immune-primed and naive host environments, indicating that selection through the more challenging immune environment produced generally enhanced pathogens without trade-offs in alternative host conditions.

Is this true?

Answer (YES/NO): NO